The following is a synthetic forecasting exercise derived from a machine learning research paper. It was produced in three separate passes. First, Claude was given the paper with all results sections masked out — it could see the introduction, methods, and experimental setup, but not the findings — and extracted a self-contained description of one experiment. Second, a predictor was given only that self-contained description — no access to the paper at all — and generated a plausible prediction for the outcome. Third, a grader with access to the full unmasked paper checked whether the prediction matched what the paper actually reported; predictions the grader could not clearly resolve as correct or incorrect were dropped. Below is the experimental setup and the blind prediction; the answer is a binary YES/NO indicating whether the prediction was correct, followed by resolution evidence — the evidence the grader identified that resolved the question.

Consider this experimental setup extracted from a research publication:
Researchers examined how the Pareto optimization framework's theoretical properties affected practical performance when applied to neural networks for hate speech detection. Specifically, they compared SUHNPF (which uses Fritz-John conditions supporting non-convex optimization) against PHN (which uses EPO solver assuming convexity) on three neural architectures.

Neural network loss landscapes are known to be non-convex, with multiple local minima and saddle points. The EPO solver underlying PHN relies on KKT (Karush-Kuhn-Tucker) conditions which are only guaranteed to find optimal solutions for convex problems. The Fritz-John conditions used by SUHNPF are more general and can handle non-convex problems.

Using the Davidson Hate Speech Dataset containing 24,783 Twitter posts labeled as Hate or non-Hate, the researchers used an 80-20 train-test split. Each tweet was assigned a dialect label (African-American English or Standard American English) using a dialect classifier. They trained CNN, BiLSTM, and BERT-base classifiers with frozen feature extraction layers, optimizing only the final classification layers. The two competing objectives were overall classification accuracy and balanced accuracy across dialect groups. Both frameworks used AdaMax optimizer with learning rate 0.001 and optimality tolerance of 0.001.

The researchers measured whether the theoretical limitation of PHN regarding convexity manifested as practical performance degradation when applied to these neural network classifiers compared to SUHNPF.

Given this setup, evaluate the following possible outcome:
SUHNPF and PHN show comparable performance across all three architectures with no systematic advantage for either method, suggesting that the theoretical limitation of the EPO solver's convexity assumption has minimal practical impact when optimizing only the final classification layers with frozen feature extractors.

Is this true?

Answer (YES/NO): NO